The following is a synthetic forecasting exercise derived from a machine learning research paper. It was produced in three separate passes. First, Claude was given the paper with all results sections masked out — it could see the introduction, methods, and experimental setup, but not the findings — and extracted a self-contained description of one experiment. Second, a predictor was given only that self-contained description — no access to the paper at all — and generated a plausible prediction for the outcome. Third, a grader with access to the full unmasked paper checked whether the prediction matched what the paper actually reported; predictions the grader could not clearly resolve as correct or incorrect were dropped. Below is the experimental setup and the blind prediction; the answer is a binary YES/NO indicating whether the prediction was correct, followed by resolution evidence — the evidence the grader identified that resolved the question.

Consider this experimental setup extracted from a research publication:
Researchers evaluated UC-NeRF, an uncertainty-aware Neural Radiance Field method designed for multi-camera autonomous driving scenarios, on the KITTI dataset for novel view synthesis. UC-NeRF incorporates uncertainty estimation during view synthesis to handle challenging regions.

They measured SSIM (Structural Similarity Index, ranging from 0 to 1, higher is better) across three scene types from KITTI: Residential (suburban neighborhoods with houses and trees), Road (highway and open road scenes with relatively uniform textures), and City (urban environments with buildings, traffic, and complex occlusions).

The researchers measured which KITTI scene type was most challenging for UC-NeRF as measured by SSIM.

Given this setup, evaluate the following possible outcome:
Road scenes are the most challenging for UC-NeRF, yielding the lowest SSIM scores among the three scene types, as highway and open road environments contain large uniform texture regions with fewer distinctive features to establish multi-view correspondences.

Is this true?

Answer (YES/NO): YES